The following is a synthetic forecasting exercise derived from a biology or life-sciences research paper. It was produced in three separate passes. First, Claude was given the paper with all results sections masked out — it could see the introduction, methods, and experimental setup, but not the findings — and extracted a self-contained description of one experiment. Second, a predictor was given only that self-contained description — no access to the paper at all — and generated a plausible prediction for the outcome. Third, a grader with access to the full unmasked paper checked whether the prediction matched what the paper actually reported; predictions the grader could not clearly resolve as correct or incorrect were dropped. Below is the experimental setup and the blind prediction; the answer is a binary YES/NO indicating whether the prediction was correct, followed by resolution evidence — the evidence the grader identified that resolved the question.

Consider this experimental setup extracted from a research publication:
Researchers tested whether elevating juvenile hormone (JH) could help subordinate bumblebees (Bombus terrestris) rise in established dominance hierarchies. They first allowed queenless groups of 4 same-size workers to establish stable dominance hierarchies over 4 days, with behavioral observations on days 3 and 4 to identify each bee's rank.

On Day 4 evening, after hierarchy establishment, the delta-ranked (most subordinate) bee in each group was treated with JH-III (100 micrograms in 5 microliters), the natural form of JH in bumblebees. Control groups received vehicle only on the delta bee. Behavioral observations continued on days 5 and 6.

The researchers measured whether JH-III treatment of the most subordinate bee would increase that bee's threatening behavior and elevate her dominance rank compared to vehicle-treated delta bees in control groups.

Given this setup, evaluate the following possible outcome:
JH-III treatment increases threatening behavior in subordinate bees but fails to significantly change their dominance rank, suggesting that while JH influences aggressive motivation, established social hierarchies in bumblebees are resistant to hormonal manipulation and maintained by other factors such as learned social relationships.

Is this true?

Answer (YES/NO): YES